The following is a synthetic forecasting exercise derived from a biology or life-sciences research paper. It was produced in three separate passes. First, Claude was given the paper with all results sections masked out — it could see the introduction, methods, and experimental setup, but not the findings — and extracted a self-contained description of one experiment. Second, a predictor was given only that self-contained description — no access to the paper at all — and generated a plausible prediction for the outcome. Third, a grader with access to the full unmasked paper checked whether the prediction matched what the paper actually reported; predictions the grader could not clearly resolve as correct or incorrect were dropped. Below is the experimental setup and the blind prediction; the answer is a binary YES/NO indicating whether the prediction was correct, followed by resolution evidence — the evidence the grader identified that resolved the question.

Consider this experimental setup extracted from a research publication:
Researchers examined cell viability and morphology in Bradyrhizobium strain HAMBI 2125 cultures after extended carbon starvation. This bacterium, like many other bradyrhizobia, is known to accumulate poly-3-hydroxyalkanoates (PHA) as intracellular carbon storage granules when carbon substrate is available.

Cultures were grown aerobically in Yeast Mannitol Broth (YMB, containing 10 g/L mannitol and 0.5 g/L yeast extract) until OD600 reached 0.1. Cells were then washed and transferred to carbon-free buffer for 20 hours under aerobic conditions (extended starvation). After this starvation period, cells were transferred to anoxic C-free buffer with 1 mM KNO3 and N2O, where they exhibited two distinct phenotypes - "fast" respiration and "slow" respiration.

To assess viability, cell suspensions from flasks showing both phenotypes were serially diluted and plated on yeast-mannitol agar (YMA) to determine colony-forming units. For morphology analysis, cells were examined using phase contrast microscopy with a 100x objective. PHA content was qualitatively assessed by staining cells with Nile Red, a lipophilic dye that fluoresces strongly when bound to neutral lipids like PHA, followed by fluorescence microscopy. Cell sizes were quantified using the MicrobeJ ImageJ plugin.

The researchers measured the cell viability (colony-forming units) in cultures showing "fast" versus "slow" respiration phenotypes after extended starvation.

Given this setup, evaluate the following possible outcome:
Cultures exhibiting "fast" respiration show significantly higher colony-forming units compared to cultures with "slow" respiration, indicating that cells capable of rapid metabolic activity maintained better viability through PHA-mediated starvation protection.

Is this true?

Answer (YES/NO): NO